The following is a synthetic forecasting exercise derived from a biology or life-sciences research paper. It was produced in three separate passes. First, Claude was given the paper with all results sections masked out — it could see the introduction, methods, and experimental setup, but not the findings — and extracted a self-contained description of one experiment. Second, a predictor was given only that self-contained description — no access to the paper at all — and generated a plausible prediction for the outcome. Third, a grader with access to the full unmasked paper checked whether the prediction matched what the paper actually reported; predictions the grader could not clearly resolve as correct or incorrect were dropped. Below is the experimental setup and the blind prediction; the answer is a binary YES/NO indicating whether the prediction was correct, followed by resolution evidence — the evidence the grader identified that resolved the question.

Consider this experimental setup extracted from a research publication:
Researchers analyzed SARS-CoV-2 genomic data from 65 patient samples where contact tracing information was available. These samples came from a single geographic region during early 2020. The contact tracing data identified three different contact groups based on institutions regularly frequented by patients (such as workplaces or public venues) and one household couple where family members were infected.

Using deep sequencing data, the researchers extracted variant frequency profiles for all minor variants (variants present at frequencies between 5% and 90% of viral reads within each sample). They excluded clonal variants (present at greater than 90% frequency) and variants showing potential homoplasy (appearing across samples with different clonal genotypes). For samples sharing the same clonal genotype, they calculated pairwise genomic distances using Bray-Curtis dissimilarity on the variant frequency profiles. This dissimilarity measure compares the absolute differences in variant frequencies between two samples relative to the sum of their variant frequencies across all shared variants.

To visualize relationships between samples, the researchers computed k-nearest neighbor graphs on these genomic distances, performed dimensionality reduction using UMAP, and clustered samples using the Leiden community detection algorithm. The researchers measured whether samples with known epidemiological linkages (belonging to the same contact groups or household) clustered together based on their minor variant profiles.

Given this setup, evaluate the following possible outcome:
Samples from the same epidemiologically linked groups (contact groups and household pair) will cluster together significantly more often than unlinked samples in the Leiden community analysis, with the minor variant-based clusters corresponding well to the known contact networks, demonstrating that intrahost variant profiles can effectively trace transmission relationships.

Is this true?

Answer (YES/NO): YES